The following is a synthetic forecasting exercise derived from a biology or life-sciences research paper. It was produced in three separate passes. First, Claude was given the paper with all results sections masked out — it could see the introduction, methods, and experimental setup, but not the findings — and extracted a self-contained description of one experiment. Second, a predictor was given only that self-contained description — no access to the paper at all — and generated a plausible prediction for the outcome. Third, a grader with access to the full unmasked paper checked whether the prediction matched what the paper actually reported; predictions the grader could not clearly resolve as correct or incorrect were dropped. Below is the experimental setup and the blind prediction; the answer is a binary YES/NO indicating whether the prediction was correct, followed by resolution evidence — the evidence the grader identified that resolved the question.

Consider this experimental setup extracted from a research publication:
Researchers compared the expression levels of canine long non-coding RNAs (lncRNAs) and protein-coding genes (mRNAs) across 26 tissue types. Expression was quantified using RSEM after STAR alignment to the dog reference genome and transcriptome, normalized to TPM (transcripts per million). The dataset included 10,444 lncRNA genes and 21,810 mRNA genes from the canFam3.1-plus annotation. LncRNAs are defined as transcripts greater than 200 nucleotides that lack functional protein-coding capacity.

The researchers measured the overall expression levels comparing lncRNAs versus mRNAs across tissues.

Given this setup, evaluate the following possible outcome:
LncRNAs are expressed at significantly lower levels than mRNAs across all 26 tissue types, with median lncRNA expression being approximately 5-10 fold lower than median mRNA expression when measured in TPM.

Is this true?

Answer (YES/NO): NO